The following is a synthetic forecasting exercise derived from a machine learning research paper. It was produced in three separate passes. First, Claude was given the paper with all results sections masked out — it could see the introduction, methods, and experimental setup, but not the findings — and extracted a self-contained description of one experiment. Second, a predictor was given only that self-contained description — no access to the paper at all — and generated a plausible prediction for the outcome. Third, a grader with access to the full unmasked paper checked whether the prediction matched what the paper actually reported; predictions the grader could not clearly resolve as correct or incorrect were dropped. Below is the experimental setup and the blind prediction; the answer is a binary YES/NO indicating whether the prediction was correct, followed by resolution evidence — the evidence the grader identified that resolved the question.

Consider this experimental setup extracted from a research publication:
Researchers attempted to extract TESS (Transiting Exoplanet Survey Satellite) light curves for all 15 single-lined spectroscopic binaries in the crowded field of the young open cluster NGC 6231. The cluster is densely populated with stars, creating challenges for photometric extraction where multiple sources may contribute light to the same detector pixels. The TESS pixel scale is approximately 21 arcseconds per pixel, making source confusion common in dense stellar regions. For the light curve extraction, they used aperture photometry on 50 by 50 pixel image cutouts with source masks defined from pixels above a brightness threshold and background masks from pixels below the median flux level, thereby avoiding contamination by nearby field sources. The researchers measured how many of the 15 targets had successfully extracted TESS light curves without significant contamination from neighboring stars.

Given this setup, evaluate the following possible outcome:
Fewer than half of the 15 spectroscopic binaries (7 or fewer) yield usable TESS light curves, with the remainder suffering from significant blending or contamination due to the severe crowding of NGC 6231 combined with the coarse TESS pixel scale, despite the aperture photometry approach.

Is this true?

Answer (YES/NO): NO